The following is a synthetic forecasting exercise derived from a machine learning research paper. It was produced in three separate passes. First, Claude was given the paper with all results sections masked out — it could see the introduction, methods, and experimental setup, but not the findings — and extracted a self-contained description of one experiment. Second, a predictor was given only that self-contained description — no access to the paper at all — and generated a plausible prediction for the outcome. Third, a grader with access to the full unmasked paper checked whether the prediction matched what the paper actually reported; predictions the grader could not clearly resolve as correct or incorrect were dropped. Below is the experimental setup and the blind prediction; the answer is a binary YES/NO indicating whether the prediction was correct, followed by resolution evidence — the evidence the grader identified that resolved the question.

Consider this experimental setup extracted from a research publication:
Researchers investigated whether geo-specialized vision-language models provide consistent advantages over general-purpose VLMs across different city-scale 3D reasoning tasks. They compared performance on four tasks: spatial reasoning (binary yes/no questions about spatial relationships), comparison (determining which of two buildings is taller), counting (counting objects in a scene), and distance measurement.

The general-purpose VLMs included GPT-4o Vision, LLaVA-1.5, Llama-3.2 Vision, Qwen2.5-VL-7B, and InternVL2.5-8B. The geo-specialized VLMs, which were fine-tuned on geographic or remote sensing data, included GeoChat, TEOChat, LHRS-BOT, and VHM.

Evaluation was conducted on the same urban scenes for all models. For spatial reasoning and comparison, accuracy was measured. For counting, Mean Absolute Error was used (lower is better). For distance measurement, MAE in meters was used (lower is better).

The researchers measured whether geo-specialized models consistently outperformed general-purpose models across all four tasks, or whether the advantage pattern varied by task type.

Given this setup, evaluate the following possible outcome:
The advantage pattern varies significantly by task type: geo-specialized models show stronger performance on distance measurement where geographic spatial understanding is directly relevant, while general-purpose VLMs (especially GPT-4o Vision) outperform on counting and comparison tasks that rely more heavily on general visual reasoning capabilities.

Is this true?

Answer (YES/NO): NO